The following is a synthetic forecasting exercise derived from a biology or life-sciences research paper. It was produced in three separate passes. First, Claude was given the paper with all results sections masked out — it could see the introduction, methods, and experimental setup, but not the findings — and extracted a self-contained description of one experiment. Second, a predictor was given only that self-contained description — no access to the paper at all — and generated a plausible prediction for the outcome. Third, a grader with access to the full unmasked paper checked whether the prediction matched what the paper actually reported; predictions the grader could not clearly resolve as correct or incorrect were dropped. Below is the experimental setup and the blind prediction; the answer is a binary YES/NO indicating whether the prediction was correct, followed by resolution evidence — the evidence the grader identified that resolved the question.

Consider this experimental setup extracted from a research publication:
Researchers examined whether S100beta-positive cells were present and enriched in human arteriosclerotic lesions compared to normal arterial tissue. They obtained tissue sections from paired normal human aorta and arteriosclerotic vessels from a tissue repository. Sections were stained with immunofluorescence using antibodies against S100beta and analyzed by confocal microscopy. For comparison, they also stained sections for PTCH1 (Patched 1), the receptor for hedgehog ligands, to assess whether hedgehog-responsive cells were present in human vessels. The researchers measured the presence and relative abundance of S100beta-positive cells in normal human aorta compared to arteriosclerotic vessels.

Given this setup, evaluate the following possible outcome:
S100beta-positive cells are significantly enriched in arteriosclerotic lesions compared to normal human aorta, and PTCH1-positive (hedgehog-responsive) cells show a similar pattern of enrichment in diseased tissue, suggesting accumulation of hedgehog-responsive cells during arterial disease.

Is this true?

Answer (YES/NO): NO